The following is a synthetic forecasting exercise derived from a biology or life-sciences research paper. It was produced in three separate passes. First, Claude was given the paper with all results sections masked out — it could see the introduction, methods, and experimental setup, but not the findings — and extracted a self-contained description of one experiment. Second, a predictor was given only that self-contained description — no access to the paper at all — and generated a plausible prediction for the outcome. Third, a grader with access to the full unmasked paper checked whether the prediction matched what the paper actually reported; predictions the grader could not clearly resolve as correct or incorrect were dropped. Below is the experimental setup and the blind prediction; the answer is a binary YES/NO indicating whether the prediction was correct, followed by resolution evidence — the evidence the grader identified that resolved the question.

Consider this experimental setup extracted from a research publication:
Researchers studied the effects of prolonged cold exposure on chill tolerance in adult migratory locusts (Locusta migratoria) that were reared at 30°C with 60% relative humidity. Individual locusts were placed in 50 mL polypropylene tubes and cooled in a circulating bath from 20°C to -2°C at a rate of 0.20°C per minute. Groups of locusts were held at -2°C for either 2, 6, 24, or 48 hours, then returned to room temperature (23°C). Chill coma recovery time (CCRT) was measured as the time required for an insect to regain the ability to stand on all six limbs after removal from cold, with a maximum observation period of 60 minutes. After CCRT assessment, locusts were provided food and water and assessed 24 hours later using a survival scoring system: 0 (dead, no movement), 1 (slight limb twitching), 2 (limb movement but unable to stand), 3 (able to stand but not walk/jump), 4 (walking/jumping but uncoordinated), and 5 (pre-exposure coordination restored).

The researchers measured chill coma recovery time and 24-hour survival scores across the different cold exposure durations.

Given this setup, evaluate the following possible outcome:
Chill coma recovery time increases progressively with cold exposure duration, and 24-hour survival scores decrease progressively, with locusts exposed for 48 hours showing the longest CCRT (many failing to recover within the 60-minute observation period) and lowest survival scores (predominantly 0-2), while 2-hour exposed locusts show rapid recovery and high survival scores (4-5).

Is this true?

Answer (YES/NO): YES